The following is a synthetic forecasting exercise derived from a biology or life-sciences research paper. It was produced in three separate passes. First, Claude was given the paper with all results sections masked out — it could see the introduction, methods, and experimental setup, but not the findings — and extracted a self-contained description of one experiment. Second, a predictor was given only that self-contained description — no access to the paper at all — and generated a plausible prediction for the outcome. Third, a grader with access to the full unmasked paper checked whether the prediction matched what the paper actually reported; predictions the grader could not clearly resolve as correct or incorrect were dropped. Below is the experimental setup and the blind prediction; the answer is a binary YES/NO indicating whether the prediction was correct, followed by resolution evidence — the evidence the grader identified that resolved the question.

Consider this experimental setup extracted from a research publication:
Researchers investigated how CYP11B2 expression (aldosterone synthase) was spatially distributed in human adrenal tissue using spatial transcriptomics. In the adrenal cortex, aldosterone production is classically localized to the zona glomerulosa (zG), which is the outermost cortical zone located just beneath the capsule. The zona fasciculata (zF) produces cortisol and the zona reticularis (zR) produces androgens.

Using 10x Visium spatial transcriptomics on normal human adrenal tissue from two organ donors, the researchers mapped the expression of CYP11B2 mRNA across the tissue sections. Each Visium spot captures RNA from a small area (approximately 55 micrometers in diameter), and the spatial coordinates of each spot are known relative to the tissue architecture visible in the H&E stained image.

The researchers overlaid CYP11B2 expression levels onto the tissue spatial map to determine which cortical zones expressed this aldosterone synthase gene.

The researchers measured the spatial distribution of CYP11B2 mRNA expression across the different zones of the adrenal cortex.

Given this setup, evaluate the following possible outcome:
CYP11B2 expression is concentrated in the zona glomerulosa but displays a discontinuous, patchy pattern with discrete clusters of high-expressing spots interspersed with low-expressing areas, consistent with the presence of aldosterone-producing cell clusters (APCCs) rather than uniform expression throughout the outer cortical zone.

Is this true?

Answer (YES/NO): NO